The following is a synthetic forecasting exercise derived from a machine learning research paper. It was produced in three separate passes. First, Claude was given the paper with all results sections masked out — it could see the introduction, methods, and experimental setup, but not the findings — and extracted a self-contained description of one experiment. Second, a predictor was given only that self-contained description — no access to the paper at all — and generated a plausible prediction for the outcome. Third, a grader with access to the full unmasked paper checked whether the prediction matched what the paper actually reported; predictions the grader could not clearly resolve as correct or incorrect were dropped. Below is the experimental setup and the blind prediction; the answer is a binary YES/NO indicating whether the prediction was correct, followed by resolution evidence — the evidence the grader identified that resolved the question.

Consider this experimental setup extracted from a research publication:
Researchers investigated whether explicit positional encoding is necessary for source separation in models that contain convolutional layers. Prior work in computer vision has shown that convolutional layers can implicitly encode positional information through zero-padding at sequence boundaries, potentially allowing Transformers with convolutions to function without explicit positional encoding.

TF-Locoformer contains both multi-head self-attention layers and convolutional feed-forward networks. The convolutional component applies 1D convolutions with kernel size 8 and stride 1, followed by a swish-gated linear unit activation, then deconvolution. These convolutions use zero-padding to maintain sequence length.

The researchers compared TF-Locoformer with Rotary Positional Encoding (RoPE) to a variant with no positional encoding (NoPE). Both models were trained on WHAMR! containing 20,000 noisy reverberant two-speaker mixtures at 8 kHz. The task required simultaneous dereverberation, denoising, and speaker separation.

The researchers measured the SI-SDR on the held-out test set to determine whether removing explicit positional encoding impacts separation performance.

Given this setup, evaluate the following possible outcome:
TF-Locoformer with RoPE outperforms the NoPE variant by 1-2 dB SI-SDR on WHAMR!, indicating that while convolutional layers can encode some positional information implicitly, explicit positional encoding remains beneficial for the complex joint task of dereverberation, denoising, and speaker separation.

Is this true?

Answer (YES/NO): NO